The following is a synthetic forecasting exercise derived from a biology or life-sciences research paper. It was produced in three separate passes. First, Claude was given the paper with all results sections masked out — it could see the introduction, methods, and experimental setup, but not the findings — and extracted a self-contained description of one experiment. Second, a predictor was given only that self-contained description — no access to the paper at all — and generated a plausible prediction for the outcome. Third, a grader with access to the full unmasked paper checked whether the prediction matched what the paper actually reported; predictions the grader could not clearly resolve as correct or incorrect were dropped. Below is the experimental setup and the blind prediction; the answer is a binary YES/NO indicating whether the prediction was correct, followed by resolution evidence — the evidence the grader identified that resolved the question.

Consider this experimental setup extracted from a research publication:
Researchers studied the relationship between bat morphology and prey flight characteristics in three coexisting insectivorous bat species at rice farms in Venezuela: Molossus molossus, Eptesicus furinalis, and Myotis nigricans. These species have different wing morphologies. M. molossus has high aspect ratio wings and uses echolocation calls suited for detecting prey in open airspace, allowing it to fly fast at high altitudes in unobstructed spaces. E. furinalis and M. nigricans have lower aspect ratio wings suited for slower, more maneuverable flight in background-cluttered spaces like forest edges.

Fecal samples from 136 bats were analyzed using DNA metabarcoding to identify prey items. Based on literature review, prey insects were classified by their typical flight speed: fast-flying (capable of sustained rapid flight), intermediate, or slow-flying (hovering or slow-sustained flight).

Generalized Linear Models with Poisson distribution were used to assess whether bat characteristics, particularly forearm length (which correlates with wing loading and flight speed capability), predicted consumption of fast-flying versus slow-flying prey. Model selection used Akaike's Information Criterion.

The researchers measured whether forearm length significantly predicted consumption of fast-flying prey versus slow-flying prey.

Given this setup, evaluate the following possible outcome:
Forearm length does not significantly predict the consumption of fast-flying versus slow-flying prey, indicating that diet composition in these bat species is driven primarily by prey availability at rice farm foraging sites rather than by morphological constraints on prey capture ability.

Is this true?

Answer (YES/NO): NO